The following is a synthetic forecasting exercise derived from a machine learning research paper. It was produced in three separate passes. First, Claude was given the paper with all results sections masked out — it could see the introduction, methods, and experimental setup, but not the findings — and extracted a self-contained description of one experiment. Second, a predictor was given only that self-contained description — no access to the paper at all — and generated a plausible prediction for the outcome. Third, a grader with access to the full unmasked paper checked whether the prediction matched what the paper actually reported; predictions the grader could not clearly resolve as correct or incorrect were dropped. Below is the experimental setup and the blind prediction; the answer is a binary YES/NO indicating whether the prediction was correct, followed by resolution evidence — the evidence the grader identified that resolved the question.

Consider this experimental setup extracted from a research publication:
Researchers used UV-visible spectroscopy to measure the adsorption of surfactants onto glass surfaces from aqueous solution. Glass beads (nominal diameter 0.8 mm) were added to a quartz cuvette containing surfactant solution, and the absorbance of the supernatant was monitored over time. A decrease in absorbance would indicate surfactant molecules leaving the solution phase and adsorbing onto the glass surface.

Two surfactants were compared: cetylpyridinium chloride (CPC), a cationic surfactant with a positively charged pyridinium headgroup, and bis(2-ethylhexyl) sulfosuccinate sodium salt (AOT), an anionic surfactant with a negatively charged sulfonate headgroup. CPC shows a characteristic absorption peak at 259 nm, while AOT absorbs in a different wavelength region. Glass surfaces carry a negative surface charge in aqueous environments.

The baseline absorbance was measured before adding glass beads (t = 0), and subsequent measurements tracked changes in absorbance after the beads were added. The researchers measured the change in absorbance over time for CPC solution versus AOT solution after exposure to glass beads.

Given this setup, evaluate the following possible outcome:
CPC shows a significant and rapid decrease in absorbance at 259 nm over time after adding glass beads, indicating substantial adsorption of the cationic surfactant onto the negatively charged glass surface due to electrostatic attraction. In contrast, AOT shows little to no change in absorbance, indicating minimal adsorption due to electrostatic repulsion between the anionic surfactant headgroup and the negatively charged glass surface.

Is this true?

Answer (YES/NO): YES